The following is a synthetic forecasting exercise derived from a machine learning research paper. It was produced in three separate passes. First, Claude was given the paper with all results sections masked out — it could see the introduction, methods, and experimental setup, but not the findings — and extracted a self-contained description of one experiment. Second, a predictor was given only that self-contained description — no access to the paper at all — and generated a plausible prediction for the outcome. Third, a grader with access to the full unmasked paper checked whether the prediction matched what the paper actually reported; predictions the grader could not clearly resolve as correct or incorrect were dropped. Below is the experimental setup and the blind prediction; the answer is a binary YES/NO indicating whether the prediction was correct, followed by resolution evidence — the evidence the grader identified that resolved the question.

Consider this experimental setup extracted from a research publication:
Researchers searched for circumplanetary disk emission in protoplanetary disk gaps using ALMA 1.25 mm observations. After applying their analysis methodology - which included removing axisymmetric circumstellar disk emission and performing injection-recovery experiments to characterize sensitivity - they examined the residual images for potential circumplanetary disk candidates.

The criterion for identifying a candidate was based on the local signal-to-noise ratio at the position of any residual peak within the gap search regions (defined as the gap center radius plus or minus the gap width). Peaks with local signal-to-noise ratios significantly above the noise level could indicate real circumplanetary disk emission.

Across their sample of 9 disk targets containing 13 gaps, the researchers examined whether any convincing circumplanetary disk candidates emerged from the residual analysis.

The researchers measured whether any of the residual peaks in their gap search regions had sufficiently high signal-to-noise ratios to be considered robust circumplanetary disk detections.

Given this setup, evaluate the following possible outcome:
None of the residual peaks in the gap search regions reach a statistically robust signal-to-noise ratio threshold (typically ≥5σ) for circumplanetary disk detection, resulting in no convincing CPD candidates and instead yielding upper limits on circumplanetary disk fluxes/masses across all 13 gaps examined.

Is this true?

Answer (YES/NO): YES